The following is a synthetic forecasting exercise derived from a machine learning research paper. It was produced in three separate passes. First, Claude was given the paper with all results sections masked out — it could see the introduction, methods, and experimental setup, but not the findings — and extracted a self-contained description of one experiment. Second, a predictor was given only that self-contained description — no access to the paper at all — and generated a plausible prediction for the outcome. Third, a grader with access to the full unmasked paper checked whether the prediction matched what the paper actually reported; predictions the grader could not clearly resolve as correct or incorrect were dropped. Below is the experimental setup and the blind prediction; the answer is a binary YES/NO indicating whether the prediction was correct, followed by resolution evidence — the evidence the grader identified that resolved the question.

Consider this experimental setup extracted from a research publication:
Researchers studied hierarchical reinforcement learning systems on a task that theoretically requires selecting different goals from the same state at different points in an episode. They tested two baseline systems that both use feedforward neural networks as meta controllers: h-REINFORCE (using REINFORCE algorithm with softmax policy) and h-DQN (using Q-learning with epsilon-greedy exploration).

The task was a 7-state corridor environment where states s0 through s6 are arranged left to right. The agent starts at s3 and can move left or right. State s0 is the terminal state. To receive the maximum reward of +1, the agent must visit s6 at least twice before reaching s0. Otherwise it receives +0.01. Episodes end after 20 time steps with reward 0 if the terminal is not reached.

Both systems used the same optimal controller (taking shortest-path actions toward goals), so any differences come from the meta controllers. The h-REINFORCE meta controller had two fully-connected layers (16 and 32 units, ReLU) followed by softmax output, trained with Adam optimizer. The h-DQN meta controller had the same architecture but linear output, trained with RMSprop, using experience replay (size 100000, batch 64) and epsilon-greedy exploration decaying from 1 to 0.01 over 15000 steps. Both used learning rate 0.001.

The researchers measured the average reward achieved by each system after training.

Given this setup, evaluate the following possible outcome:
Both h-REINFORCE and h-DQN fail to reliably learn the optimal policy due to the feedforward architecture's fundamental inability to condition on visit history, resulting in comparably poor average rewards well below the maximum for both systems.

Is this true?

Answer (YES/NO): NO